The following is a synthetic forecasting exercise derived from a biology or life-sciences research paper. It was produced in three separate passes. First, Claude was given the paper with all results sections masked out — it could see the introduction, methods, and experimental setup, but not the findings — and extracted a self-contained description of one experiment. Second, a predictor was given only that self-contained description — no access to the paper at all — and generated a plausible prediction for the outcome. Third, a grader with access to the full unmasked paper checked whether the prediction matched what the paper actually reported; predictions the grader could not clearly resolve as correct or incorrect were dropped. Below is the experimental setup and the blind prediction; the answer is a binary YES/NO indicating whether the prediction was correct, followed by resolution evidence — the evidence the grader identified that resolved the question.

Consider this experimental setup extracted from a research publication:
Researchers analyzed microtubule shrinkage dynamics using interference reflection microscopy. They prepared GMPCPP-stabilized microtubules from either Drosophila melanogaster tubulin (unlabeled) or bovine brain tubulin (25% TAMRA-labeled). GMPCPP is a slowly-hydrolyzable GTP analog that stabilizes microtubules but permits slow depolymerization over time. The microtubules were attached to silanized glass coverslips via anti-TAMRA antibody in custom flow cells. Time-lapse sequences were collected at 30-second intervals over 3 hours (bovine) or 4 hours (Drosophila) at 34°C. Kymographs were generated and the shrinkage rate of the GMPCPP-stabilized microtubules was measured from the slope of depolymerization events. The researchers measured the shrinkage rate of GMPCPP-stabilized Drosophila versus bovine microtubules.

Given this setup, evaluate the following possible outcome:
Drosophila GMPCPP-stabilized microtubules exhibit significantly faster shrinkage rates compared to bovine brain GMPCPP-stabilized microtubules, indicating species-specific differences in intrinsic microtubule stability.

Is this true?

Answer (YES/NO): NO